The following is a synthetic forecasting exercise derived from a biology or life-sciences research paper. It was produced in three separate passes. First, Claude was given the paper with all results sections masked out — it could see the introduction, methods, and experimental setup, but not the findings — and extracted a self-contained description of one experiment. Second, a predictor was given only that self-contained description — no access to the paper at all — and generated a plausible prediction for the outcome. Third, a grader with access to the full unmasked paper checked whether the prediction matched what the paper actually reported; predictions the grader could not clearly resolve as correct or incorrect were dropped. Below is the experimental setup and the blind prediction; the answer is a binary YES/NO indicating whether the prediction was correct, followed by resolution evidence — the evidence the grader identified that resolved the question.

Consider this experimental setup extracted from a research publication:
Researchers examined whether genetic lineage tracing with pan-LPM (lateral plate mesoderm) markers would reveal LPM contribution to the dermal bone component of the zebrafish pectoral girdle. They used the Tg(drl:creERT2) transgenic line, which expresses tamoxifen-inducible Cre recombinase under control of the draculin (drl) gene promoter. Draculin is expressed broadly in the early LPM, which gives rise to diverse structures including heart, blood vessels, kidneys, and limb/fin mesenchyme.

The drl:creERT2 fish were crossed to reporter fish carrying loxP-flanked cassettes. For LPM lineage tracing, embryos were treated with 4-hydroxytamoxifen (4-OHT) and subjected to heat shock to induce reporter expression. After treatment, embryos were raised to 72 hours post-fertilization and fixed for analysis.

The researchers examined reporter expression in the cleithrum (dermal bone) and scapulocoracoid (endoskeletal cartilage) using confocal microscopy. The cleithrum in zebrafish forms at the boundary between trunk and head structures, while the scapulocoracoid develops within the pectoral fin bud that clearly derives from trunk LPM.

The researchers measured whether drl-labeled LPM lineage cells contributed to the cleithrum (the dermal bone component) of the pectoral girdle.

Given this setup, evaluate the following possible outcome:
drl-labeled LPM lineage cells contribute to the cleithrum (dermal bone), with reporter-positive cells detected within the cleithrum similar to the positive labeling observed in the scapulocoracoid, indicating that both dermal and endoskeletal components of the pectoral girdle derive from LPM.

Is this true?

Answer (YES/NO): YES